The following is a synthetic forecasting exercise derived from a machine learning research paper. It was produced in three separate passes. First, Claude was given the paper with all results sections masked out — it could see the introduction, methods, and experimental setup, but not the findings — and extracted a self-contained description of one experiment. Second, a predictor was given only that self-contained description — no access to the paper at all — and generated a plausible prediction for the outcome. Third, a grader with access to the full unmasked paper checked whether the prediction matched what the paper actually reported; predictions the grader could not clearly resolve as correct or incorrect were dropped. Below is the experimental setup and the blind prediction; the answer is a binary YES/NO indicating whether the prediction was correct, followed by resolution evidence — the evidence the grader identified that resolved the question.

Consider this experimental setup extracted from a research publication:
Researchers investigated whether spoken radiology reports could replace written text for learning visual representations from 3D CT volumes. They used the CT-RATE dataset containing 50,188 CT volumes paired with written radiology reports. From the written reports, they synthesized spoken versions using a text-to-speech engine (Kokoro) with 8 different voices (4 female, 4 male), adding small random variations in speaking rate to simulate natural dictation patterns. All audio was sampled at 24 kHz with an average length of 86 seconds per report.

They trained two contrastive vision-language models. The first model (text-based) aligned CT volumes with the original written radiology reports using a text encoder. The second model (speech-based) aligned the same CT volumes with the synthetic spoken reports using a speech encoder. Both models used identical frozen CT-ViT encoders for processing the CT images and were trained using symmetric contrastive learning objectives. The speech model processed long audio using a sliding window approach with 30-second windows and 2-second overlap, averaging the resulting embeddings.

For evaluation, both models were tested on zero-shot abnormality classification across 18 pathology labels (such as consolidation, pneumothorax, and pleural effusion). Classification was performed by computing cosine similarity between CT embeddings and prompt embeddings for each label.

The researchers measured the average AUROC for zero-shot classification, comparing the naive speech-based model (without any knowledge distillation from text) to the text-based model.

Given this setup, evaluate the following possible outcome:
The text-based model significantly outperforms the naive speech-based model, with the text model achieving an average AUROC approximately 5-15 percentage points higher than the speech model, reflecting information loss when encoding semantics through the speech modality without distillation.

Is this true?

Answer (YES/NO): YES